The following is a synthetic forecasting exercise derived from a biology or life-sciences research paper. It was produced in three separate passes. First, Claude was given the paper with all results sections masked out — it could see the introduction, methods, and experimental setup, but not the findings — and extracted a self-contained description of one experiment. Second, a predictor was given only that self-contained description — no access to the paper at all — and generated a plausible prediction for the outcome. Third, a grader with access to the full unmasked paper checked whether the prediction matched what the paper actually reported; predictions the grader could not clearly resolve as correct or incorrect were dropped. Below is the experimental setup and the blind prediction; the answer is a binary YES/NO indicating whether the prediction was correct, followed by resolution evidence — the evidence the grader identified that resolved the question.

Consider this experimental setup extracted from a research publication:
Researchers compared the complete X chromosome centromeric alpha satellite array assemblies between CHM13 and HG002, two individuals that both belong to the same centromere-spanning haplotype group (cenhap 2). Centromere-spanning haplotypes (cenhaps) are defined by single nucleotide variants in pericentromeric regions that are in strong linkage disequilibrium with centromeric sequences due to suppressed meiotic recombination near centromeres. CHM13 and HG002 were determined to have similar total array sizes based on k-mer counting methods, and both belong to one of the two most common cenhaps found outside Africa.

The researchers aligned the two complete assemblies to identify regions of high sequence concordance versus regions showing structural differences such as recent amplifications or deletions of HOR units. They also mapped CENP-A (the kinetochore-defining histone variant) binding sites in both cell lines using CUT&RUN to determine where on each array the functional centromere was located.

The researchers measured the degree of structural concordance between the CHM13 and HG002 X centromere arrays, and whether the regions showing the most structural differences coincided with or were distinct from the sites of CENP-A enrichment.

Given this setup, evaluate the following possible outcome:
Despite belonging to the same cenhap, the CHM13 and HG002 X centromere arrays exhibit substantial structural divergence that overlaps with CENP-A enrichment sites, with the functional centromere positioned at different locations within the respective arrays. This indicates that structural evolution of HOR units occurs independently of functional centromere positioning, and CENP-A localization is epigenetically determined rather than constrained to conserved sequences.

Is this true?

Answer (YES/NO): NO